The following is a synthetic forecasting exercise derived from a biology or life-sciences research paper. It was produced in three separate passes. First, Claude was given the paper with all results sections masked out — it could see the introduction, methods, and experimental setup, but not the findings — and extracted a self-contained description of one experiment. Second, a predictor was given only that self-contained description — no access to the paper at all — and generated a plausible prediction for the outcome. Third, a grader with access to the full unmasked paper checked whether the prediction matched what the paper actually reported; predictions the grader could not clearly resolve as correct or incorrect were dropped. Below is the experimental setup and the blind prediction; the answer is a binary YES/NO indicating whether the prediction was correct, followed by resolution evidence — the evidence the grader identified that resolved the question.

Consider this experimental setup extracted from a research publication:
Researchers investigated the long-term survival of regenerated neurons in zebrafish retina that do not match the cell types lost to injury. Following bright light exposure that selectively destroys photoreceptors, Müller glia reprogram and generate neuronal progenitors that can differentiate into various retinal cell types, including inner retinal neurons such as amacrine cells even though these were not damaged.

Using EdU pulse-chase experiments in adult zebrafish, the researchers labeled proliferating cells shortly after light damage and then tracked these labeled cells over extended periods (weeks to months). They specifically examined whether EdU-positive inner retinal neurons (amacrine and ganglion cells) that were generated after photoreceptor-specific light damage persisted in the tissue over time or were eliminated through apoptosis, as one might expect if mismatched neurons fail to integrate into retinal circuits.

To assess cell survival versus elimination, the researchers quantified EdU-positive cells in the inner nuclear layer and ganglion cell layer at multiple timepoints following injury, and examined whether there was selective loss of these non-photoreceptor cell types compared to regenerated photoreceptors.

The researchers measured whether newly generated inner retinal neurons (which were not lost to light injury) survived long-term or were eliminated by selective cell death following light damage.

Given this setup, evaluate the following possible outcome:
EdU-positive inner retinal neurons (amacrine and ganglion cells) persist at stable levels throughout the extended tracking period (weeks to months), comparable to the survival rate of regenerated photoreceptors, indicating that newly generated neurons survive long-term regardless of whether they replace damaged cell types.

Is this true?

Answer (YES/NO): YES